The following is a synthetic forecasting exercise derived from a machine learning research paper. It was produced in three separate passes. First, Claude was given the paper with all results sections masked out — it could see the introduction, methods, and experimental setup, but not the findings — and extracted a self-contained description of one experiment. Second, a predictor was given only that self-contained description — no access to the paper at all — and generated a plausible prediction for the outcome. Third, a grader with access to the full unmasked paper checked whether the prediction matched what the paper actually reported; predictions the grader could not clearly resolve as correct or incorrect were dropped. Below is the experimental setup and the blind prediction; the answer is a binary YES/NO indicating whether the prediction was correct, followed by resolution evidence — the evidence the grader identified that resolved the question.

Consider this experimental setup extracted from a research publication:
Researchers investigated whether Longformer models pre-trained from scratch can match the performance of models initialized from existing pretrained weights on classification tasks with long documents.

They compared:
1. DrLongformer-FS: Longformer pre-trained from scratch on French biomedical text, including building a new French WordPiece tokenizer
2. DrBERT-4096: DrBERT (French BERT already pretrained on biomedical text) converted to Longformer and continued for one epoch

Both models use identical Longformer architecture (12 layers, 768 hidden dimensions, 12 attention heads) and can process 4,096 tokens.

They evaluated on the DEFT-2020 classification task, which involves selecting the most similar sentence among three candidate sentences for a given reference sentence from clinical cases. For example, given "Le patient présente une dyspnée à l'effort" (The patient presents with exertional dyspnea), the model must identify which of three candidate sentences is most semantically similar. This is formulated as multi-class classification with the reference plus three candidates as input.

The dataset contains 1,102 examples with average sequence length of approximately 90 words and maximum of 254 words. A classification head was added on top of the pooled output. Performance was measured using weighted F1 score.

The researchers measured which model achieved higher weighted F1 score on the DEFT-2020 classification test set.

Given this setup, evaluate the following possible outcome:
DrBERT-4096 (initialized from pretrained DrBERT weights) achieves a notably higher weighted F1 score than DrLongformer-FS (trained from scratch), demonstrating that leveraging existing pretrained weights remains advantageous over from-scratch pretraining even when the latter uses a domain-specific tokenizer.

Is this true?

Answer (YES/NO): YES